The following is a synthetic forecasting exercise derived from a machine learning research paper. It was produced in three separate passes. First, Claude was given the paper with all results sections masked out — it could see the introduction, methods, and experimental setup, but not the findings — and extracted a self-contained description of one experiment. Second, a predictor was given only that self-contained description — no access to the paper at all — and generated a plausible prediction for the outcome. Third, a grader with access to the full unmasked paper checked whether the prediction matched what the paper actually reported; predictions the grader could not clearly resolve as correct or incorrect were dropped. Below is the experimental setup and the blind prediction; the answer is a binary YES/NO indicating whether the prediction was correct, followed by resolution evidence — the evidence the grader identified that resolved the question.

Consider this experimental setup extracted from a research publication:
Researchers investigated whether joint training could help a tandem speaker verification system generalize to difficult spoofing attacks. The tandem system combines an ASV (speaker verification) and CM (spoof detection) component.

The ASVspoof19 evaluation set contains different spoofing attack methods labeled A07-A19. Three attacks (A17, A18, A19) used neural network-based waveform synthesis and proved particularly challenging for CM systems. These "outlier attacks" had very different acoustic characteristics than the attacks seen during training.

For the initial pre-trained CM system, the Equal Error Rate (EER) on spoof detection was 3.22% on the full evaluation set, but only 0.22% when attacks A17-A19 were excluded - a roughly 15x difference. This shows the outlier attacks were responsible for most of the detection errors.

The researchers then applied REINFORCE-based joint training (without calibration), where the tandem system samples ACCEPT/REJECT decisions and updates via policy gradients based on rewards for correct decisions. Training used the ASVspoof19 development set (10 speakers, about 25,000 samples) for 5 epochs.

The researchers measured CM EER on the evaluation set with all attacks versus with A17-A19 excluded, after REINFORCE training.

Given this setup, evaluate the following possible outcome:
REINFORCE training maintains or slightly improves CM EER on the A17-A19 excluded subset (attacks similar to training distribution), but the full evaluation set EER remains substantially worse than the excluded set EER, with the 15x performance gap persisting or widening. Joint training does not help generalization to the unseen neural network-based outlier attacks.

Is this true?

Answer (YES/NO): YES